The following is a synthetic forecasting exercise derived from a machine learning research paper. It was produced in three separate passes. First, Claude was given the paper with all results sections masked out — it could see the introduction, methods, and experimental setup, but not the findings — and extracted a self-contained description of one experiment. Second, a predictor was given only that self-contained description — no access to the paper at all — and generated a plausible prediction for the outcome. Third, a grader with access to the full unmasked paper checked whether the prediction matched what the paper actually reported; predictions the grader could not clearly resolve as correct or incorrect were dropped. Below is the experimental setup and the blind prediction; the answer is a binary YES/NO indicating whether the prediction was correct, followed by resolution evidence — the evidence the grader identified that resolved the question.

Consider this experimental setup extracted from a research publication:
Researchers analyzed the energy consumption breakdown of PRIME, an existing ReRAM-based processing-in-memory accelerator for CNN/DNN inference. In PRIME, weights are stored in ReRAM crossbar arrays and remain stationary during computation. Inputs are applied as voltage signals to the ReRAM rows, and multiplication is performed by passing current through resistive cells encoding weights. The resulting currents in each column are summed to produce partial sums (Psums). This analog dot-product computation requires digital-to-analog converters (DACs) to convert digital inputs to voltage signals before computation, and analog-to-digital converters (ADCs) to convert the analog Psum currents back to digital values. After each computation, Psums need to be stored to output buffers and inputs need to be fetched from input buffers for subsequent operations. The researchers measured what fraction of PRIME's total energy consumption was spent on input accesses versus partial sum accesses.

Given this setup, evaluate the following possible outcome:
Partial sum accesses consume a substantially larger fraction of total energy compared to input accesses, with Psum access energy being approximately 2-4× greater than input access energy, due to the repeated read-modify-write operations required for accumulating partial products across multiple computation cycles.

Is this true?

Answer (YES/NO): NO